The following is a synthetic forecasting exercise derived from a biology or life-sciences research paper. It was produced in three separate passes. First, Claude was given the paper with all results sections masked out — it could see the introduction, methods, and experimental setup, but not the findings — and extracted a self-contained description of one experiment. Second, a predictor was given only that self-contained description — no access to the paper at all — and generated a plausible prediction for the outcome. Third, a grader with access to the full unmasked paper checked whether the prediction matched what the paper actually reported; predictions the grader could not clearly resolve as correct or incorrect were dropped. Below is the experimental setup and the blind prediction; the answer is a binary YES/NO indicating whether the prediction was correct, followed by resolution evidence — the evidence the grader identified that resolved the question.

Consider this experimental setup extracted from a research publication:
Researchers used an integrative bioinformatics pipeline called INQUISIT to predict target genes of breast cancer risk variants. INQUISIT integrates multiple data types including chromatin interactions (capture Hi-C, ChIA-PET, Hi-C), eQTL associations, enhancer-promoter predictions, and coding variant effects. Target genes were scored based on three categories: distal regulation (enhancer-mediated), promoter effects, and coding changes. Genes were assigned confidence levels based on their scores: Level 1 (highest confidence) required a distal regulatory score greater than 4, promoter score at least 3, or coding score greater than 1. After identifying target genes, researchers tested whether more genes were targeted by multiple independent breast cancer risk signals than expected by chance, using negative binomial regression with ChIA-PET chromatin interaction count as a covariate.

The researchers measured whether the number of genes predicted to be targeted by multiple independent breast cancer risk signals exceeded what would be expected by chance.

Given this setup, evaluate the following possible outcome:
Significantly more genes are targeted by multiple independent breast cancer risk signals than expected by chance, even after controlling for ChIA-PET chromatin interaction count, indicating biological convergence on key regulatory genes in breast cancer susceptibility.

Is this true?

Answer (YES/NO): YES